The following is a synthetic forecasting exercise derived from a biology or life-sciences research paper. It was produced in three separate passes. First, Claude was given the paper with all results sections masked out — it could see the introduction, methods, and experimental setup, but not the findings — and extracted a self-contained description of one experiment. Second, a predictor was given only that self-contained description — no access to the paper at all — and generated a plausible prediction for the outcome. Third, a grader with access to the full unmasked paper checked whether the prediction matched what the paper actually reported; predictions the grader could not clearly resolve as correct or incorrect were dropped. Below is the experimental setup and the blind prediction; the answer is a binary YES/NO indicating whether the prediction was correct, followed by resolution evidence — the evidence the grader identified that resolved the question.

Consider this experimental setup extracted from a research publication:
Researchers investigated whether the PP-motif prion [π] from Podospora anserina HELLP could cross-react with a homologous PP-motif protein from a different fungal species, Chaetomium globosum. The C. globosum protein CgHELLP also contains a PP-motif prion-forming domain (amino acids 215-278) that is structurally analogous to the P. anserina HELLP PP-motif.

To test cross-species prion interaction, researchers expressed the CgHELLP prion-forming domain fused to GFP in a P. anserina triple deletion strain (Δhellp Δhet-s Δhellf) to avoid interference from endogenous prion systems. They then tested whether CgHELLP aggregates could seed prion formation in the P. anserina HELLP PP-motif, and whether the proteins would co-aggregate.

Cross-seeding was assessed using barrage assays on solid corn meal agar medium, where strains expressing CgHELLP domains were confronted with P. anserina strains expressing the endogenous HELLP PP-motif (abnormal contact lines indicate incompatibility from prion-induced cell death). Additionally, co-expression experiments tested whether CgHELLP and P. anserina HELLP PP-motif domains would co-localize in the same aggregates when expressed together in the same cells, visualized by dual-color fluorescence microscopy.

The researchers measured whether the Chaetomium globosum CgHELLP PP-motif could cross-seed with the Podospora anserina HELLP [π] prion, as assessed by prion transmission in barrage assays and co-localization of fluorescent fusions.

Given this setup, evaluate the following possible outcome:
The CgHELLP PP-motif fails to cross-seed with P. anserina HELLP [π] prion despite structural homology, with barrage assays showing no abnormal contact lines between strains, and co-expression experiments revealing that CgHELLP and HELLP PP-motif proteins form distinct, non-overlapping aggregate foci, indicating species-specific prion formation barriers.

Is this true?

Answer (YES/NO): NO